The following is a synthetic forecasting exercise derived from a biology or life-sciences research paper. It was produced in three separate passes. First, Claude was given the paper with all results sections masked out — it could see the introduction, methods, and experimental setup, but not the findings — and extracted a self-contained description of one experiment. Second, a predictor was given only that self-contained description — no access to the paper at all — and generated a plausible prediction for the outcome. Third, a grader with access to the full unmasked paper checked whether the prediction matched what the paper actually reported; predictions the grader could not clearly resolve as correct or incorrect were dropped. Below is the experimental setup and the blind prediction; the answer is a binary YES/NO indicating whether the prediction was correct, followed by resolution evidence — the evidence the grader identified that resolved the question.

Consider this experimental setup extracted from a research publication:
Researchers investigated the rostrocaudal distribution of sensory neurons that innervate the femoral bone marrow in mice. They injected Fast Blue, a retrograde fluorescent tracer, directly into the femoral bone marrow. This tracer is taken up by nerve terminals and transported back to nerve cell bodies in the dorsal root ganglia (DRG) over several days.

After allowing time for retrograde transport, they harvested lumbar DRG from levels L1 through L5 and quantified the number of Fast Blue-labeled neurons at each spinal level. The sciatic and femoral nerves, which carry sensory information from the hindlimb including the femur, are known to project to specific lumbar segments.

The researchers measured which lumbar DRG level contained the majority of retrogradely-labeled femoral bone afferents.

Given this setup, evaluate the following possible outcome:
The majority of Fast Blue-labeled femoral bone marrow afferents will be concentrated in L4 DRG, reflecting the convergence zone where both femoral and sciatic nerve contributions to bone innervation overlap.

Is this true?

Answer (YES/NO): NO